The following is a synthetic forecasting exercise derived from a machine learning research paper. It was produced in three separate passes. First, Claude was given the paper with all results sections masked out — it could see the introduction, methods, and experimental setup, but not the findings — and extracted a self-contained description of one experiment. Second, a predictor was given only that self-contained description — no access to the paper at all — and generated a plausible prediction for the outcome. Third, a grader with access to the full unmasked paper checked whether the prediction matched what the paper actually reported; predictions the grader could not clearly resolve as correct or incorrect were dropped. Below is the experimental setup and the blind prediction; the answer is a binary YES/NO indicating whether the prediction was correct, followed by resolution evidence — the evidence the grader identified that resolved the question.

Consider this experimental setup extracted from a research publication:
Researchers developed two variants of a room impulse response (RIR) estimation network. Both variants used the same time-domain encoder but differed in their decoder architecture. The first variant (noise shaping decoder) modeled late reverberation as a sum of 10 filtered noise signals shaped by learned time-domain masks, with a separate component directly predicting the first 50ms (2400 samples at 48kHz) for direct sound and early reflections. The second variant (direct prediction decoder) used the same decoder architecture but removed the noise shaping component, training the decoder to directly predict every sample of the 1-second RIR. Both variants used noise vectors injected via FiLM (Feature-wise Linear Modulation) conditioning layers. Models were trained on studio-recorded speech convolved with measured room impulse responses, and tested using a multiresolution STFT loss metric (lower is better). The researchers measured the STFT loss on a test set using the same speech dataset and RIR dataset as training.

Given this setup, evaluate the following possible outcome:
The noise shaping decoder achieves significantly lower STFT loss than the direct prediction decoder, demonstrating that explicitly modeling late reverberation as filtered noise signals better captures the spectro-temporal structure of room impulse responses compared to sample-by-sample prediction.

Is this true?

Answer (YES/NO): NO